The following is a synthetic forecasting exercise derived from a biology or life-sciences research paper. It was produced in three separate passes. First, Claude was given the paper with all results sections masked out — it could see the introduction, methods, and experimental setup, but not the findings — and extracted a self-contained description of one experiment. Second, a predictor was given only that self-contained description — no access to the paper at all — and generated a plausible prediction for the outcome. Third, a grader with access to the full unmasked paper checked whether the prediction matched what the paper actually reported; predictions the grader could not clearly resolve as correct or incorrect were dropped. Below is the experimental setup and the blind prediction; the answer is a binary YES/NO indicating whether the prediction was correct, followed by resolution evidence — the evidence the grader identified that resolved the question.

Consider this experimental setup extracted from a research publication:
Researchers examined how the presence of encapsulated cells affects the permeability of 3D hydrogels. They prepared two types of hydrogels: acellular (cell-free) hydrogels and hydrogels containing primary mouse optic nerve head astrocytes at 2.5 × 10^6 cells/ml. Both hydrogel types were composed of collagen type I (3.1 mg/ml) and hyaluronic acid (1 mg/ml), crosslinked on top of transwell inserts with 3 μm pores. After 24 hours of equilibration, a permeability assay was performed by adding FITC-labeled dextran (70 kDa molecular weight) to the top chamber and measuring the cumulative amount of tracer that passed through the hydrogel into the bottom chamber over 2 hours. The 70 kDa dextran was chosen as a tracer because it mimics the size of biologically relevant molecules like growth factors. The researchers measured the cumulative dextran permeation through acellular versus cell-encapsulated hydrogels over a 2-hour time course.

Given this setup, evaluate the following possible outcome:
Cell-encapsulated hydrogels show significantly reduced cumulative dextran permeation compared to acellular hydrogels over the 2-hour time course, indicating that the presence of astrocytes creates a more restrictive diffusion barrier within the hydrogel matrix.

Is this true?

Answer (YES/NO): NO